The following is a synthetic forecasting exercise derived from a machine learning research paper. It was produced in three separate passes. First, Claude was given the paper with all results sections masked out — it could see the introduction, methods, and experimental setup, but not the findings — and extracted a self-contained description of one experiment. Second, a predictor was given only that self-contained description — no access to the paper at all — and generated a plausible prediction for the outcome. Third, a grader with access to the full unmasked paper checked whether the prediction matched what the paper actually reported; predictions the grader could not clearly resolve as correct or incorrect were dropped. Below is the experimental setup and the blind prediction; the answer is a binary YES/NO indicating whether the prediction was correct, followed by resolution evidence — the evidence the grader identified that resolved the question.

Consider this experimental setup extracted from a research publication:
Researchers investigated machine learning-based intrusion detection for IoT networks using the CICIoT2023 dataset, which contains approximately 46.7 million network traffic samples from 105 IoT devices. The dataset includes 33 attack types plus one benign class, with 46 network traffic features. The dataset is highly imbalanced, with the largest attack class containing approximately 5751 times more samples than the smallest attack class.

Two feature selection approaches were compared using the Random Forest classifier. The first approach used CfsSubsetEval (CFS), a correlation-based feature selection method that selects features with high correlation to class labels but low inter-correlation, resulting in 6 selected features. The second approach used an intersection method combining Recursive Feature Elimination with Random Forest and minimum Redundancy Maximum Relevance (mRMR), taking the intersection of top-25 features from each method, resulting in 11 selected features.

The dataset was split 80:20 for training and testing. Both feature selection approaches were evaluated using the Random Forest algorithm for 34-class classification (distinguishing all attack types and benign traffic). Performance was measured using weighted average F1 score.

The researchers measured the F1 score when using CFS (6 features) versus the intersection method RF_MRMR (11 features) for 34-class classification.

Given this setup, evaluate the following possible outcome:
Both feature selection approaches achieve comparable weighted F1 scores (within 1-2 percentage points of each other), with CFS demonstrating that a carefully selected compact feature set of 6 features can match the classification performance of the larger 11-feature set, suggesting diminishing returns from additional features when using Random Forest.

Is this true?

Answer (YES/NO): YES